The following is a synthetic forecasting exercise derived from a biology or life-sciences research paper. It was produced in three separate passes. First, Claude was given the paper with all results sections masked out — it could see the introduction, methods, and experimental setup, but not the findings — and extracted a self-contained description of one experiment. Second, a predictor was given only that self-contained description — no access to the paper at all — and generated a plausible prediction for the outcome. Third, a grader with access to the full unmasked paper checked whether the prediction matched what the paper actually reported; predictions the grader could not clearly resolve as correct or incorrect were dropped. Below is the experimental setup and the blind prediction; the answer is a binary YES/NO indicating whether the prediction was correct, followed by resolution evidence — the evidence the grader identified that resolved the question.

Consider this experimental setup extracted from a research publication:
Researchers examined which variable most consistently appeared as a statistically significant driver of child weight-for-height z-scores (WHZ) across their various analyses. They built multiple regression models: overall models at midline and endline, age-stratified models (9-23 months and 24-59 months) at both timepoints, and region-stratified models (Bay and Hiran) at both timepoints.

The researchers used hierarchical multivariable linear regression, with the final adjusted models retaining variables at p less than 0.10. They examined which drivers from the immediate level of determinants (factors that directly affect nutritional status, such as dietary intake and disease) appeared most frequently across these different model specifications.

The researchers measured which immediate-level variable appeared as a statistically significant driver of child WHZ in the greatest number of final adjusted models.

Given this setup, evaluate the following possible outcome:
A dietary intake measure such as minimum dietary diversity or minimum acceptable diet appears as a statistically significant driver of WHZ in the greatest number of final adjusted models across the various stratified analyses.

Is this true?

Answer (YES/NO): NO